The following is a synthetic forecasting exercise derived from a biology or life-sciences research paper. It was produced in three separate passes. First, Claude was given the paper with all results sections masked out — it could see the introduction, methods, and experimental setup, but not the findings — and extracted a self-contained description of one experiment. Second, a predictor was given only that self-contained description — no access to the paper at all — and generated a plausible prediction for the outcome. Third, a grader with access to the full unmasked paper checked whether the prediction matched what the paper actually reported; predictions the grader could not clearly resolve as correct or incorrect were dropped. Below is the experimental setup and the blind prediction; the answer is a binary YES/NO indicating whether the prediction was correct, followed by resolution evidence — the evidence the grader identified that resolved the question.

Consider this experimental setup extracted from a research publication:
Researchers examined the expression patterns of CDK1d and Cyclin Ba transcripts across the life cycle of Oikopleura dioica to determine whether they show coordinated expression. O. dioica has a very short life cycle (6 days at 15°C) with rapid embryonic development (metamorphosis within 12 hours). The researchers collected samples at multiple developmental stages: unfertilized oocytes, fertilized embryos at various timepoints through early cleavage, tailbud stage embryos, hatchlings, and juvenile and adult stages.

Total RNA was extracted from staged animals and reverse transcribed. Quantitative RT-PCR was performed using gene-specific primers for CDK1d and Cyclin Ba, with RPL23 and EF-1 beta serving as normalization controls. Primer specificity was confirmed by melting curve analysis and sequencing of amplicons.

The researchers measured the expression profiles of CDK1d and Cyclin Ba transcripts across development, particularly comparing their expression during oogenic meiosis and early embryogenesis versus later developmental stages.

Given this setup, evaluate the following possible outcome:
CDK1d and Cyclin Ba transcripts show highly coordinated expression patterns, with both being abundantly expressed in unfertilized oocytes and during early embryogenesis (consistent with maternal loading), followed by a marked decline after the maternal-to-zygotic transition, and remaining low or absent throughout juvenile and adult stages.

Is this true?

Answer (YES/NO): YES